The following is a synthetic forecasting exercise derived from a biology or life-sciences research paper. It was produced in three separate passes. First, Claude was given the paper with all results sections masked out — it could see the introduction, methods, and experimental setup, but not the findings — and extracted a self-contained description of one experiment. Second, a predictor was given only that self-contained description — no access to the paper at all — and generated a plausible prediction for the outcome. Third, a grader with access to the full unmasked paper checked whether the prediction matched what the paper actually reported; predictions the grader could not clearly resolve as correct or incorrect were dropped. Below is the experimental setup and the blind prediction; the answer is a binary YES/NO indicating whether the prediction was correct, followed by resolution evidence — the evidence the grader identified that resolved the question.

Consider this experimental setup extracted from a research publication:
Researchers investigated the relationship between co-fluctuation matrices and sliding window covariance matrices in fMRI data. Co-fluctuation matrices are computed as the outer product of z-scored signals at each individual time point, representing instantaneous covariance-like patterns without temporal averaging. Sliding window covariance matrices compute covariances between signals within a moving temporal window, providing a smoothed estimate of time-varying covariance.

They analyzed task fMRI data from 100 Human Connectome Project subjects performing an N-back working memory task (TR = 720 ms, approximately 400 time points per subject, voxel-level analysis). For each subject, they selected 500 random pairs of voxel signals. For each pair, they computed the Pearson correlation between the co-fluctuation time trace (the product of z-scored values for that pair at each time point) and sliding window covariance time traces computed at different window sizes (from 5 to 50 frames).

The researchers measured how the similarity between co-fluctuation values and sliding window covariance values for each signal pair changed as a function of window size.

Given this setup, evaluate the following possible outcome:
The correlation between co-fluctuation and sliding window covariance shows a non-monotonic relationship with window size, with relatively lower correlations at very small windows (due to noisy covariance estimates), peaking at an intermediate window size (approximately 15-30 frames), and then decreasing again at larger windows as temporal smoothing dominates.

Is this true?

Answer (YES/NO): NO